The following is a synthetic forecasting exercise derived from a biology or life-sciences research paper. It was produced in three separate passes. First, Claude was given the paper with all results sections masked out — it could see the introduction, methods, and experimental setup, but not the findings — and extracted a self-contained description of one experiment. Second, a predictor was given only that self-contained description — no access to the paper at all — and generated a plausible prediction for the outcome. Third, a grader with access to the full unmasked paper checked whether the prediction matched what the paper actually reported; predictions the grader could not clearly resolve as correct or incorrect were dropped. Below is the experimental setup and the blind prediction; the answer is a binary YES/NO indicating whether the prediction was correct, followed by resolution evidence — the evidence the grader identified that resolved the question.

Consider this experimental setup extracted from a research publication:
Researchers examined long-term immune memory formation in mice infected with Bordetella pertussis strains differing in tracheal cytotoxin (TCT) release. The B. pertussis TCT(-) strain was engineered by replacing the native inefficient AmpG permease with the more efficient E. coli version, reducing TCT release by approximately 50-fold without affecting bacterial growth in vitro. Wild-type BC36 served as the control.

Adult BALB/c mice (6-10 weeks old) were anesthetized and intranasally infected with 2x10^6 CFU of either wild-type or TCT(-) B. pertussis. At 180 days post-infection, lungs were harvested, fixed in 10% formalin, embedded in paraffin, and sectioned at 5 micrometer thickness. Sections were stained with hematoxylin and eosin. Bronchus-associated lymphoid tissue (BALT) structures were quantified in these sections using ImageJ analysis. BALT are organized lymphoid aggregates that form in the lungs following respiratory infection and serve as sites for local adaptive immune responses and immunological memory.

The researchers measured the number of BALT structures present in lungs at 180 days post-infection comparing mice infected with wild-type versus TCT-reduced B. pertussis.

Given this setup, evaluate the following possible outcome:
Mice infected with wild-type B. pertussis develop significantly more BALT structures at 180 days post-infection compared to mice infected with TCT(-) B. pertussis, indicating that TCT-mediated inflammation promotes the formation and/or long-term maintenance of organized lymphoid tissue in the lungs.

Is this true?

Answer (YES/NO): NO